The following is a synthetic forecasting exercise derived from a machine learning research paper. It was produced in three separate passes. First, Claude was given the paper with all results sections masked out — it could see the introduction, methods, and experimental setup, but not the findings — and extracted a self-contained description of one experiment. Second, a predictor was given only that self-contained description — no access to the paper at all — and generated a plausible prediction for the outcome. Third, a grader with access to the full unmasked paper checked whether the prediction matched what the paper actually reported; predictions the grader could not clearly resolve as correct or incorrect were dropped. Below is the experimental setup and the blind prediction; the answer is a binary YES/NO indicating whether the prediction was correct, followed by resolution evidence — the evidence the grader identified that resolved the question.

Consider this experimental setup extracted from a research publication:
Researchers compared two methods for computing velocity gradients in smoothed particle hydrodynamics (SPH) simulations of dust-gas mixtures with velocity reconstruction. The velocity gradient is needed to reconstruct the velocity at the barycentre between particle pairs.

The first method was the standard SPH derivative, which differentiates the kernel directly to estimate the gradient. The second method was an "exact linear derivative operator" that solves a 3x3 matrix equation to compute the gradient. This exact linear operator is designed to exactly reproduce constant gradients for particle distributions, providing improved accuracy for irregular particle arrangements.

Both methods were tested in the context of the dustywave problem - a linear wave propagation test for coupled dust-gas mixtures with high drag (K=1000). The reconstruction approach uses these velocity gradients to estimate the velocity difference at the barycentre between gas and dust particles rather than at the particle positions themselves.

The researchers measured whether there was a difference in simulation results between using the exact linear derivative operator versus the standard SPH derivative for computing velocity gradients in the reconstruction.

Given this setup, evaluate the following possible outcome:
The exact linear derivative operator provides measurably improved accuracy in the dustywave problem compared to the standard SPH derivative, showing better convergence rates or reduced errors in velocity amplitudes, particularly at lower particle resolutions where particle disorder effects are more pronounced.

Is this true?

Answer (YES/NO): NO